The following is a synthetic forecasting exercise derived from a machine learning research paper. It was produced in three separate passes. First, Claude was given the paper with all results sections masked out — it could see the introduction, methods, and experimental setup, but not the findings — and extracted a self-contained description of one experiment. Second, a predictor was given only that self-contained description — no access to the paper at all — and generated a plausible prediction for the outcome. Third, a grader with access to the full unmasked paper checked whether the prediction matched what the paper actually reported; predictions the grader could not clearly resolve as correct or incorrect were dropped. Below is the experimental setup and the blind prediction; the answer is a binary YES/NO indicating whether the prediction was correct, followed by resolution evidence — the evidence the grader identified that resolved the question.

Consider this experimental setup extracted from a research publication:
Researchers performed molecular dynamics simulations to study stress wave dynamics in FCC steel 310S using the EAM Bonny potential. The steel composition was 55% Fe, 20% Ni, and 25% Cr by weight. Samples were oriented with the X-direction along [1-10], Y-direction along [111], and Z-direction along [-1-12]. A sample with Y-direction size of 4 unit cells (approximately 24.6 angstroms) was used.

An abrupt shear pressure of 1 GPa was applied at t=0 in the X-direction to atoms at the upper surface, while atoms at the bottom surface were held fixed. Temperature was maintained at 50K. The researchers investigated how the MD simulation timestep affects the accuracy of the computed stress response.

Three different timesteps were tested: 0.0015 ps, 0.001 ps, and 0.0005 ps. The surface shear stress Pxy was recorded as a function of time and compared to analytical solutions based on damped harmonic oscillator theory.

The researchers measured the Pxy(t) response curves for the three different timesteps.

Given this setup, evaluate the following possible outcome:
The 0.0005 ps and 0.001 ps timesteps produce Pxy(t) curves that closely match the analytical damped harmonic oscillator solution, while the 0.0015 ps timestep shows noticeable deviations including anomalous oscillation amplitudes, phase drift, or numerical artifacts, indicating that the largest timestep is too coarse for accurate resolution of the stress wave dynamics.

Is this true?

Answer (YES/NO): NO